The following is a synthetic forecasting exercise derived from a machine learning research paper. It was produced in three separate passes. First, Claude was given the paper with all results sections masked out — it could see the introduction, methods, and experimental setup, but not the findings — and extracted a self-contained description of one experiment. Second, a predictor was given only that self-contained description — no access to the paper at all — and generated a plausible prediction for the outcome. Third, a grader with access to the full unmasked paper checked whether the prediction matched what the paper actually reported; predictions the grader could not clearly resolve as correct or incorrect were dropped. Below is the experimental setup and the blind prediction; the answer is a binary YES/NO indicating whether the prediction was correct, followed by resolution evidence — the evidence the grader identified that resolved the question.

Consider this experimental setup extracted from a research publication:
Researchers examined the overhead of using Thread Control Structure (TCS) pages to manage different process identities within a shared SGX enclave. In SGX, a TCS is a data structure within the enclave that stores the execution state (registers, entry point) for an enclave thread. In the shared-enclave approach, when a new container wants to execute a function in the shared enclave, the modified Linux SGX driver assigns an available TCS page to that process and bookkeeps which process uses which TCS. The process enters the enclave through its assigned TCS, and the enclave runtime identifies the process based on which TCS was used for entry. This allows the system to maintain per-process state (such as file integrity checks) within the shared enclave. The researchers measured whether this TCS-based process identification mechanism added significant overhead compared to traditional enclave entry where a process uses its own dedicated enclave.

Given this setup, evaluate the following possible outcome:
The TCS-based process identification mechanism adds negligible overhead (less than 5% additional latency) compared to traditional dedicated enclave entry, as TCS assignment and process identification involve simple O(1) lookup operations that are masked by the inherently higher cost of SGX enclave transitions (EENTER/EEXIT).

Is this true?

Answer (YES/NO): YES